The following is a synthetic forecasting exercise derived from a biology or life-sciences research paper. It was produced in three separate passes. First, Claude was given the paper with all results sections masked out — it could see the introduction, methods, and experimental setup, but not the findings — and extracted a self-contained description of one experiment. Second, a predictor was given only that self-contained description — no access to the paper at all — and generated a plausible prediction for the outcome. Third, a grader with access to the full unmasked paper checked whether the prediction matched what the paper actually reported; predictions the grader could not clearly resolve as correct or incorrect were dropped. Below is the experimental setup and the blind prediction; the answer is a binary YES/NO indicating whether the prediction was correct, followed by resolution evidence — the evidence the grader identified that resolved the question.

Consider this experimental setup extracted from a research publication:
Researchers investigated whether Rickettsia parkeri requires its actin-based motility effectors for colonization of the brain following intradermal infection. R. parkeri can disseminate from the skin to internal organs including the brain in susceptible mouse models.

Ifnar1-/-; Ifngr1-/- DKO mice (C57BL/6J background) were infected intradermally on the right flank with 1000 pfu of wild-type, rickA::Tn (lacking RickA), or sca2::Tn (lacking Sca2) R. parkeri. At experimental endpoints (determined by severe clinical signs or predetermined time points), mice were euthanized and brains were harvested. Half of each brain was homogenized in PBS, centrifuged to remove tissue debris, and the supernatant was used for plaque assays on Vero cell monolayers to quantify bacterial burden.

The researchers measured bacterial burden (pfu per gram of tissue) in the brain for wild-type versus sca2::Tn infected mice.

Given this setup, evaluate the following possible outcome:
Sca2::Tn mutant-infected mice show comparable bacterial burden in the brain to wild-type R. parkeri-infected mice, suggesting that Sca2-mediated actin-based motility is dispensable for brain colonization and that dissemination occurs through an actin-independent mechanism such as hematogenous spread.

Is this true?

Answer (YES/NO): NO